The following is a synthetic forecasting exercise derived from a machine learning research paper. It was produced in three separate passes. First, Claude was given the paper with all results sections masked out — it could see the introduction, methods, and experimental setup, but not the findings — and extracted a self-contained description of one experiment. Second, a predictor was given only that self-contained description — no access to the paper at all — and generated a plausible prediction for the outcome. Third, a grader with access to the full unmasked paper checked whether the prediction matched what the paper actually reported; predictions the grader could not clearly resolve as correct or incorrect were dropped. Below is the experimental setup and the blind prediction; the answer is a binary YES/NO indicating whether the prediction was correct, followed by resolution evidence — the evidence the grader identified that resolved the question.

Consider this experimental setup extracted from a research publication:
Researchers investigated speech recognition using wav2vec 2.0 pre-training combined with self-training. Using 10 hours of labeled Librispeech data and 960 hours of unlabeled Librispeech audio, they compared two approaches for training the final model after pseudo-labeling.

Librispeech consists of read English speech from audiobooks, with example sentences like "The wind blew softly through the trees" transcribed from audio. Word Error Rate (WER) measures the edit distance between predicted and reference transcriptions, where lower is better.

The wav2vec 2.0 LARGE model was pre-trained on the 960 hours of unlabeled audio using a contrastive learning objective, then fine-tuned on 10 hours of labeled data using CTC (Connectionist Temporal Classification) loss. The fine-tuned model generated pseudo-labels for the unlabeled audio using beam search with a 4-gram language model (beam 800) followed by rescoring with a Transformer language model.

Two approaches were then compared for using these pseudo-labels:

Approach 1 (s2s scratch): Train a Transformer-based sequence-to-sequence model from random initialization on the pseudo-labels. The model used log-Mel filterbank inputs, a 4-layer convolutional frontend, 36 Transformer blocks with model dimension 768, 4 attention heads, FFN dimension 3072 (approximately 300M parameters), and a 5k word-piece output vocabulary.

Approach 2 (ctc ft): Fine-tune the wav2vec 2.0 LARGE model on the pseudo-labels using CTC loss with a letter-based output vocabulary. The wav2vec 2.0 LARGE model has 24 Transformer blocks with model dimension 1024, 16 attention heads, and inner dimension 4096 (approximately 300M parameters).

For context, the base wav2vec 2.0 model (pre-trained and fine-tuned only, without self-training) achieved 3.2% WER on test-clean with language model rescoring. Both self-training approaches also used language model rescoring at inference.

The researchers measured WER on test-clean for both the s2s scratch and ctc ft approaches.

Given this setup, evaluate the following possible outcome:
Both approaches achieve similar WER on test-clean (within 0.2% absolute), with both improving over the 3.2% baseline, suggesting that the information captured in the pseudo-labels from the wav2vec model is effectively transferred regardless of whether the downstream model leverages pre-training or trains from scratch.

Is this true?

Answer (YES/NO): NO